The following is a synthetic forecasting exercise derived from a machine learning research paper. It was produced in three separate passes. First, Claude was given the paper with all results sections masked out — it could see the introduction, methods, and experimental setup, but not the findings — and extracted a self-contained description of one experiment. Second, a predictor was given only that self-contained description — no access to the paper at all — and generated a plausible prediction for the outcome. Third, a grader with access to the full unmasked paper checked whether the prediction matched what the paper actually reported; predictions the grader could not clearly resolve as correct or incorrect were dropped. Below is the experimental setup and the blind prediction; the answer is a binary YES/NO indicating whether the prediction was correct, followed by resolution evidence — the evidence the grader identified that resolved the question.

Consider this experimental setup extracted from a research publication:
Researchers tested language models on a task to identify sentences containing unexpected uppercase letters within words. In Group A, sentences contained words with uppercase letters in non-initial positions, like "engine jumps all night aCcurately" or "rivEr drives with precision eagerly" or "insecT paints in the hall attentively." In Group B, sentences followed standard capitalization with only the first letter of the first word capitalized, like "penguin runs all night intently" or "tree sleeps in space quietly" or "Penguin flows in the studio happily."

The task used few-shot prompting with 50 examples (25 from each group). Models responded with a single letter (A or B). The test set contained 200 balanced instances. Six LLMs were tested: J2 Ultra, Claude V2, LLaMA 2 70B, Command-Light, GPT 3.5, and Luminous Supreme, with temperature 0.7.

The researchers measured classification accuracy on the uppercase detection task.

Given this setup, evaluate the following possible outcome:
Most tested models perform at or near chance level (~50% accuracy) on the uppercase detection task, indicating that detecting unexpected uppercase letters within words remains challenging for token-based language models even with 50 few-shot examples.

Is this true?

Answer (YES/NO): YES